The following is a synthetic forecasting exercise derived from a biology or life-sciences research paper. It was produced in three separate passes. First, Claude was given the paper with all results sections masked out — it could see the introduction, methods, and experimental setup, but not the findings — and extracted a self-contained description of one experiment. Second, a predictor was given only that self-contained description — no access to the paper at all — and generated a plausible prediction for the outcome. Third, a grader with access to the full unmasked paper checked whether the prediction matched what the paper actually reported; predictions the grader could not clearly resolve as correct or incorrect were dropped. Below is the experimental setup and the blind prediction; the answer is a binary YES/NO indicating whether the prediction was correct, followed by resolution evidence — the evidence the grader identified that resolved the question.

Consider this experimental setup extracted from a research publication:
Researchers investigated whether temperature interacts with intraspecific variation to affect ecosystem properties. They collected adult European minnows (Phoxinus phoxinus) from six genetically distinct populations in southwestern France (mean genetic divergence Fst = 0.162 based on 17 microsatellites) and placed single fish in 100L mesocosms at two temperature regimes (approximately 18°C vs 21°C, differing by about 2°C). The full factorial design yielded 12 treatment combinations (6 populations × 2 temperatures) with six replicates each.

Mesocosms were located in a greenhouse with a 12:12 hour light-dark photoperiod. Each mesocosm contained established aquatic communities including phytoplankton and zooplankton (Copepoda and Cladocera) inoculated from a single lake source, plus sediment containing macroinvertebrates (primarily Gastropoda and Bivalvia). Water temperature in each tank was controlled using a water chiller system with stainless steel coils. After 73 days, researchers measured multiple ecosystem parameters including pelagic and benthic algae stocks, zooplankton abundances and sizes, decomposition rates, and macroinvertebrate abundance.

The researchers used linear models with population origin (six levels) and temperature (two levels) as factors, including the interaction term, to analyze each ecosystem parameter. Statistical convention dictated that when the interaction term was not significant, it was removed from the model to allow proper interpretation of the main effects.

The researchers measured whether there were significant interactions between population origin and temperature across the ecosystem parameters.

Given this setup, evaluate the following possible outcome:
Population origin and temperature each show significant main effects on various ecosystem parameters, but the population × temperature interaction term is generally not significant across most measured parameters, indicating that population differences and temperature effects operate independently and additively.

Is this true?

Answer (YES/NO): YES